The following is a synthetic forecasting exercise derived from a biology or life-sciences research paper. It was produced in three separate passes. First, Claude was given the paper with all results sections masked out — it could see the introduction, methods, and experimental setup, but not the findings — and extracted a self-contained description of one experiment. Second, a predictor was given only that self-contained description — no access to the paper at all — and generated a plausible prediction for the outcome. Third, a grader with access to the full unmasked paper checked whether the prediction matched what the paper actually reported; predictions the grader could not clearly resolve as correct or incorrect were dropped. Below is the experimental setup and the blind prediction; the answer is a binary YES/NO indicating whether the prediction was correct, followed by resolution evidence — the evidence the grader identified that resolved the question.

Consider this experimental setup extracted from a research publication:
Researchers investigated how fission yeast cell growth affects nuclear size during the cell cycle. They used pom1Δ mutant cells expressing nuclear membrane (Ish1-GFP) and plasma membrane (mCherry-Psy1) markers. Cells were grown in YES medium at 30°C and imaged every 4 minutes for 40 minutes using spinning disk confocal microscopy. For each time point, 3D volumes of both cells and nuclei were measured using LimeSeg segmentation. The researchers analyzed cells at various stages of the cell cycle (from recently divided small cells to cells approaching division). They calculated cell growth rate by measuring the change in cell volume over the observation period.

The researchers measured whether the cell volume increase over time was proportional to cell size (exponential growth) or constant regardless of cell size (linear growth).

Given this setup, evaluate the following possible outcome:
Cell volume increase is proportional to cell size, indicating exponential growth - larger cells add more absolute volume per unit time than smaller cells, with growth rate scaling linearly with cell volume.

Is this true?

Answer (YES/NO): YES